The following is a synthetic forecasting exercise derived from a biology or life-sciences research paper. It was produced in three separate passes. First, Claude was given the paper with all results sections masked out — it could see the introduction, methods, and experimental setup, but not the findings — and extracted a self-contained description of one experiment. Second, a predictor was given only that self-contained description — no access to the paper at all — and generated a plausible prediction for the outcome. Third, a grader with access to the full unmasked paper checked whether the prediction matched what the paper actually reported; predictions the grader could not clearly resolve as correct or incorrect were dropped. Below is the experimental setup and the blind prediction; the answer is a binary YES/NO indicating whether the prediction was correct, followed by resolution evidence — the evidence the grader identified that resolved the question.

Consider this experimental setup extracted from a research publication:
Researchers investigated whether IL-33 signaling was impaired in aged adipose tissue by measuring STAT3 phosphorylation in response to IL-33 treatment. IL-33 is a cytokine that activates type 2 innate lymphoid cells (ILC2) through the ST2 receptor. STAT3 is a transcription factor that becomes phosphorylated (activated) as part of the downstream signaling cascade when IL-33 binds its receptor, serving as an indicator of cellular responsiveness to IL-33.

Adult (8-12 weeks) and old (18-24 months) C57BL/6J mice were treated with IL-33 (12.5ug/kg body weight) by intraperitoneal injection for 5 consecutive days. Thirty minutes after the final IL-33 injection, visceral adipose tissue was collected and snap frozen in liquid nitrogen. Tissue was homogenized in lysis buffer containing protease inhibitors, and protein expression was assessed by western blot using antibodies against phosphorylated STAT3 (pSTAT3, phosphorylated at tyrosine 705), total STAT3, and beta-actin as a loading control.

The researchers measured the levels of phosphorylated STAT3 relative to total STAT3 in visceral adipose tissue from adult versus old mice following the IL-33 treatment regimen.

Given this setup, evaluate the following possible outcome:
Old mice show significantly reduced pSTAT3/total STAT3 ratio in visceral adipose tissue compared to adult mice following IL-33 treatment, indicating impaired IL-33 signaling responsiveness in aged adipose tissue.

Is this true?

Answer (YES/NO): NO